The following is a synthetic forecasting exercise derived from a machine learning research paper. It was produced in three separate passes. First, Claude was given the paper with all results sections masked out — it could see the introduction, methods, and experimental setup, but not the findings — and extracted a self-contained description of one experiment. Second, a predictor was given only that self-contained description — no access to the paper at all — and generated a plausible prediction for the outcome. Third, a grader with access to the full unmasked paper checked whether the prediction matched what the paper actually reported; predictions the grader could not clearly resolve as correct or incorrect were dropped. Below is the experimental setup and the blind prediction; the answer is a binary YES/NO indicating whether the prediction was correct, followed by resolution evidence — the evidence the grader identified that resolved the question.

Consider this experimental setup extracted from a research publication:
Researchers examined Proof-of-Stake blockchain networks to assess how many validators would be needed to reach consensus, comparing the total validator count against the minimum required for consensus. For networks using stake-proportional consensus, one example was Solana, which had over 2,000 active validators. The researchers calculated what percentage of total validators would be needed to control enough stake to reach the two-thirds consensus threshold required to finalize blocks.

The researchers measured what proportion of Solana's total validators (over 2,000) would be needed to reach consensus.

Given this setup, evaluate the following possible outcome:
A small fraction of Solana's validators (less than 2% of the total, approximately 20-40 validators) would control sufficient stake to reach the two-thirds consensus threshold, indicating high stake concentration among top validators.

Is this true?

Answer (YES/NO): NO